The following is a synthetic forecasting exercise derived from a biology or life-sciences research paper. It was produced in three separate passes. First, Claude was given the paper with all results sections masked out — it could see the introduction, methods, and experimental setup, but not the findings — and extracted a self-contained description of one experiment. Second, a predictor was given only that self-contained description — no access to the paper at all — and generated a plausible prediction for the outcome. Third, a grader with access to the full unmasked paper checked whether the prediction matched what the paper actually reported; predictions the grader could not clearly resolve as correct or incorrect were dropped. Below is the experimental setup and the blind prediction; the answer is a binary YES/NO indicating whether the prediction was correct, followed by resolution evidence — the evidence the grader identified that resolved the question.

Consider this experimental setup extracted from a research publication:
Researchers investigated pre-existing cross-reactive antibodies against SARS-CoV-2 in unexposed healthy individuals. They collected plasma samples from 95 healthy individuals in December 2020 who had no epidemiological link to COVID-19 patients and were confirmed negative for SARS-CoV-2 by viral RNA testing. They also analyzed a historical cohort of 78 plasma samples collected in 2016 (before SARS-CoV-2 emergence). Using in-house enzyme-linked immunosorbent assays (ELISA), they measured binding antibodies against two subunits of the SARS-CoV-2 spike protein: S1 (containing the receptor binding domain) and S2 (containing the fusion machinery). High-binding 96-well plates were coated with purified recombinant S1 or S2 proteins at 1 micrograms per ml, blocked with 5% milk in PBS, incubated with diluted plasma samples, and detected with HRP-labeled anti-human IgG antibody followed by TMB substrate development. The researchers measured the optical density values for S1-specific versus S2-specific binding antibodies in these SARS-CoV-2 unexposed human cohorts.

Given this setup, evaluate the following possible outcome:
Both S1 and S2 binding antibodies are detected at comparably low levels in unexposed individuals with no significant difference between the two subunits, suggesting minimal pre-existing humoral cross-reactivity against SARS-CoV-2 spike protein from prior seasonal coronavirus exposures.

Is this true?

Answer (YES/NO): NO